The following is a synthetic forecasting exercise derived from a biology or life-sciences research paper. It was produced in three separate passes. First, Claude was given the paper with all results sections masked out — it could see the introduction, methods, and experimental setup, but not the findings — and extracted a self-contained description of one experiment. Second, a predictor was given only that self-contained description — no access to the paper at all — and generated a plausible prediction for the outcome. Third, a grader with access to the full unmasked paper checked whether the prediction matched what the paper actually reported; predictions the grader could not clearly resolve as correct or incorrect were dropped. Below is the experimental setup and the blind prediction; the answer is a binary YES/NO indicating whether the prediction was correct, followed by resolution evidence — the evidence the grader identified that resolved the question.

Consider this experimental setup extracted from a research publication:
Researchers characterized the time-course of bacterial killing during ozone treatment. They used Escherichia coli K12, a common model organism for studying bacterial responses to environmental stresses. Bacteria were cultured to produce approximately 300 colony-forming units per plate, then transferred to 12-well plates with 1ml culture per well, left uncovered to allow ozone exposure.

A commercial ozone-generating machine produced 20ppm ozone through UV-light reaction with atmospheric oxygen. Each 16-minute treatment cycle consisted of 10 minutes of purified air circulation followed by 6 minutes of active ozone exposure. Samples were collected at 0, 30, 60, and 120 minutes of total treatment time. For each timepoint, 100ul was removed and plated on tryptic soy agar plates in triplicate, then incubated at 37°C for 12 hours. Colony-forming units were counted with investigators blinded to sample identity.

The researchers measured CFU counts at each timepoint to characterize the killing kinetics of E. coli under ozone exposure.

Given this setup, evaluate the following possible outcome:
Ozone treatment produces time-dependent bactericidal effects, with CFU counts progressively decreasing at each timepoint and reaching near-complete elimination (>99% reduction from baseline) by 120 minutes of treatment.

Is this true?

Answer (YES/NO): YES